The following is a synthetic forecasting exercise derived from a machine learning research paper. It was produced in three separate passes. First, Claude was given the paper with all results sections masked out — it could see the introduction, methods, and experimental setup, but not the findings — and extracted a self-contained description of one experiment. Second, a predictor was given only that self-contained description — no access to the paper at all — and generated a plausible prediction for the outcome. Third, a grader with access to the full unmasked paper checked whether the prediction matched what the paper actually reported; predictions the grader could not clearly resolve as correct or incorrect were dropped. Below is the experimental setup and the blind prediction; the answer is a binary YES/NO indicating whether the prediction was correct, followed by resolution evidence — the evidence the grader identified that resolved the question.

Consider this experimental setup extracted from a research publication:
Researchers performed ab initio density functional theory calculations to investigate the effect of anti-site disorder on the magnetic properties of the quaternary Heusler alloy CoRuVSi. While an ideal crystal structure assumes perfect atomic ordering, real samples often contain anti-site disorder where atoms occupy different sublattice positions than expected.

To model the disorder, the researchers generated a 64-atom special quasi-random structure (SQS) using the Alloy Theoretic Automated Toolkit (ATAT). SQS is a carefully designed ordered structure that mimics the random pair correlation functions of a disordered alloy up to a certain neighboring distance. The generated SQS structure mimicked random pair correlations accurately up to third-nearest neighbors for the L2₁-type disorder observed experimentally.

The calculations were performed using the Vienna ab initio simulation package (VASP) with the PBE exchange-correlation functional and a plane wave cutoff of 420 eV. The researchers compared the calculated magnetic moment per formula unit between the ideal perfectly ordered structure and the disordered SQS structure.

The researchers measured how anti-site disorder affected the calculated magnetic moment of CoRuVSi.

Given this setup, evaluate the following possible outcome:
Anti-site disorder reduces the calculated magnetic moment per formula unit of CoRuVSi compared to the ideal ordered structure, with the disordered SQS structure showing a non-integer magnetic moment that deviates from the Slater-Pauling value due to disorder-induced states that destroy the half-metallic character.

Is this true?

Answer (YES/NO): NO